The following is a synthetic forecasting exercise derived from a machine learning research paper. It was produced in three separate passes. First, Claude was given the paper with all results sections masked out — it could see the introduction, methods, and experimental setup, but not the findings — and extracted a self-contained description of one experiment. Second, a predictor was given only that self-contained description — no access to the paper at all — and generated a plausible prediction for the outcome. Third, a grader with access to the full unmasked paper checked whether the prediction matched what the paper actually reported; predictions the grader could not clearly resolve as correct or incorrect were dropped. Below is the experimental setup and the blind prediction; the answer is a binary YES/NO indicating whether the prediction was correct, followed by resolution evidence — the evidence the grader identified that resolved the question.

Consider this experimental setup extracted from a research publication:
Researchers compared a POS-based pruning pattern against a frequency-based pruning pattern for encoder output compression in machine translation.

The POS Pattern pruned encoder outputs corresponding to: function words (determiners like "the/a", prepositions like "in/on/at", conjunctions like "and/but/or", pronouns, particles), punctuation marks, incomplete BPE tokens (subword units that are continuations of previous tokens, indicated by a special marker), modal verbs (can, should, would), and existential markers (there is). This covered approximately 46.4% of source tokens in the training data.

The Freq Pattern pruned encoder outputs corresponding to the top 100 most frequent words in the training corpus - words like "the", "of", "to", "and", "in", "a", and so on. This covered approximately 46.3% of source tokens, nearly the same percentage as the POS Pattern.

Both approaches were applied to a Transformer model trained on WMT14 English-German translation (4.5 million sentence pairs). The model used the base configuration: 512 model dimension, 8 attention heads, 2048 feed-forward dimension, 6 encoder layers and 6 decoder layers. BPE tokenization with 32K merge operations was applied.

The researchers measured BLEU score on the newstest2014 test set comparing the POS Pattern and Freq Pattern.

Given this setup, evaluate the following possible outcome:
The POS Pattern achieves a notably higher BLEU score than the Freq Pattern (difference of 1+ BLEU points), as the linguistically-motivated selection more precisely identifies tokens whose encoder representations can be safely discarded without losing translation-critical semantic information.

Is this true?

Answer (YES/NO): NO